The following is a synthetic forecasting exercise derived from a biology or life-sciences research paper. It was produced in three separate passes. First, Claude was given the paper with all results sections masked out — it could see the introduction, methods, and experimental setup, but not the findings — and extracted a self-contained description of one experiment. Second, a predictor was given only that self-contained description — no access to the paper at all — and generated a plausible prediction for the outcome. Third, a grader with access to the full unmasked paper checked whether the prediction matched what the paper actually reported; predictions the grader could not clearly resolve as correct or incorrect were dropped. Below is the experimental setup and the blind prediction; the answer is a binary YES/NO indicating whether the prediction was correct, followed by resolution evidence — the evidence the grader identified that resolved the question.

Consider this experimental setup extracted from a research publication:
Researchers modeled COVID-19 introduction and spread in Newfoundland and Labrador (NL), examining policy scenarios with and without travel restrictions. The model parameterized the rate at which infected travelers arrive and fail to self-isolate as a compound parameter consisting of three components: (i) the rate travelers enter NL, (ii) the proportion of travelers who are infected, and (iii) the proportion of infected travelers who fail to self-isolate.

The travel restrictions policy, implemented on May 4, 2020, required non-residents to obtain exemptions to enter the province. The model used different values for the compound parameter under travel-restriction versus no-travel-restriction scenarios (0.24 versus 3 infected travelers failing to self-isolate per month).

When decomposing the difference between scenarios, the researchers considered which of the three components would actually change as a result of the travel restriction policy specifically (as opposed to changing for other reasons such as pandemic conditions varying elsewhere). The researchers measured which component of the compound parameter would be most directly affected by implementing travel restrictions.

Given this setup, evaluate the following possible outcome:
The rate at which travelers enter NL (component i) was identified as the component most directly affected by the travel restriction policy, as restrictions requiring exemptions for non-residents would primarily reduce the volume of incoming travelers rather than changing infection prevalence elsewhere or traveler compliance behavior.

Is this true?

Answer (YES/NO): YES